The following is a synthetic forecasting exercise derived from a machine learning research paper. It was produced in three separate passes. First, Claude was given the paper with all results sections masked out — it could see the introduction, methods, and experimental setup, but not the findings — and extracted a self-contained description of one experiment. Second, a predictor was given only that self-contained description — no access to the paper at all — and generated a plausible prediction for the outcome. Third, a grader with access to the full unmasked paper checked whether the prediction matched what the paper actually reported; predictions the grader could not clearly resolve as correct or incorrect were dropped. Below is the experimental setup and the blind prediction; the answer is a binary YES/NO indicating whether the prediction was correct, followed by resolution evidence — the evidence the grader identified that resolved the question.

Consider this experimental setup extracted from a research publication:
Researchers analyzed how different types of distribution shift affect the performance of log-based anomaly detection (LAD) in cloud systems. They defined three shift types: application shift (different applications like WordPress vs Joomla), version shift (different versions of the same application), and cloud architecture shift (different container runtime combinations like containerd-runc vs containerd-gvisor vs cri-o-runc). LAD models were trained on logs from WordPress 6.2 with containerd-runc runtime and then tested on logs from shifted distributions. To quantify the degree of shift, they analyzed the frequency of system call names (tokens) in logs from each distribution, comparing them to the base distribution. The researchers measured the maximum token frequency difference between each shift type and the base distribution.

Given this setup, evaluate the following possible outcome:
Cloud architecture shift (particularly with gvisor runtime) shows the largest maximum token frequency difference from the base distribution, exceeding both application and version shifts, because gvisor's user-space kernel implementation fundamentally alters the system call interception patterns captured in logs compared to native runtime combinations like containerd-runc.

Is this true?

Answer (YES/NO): YES